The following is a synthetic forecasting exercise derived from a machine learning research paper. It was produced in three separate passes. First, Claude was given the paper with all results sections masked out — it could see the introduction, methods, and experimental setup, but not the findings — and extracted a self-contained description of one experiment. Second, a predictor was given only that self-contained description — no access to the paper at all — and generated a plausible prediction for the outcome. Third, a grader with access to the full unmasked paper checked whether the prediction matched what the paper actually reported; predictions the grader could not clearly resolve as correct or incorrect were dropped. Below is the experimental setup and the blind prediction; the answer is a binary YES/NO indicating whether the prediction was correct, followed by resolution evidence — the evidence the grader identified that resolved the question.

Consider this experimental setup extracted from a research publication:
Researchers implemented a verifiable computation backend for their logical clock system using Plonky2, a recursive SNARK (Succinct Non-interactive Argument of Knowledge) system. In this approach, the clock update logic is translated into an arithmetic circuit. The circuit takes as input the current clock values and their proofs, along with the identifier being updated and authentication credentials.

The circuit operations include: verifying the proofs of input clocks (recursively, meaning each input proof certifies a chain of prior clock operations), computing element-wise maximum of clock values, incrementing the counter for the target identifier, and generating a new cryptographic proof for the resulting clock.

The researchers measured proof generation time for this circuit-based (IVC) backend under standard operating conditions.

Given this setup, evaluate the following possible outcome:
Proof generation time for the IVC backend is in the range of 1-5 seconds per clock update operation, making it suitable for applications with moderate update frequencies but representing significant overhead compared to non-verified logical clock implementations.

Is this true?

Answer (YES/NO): YES